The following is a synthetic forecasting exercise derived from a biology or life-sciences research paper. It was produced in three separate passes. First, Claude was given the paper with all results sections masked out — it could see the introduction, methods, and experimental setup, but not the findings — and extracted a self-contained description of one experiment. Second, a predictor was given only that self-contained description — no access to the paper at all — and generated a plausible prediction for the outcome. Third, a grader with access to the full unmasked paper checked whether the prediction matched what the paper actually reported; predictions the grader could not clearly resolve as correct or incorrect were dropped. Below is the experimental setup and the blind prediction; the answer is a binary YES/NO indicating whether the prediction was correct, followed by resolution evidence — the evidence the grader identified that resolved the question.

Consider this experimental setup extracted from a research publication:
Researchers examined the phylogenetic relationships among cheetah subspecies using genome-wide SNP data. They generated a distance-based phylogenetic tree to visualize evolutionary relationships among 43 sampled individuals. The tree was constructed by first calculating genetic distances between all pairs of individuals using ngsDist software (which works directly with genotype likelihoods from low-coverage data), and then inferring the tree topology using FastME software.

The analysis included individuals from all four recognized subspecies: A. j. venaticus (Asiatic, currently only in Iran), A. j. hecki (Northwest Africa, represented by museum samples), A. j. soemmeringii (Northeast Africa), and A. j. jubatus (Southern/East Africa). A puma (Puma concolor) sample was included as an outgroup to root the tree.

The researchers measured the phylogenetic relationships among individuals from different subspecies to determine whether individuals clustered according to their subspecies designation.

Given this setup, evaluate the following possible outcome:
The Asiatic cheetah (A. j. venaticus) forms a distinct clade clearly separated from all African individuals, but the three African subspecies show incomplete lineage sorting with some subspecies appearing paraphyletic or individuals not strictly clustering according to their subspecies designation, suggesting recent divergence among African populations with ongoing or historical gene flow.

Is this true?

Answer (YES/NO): NO